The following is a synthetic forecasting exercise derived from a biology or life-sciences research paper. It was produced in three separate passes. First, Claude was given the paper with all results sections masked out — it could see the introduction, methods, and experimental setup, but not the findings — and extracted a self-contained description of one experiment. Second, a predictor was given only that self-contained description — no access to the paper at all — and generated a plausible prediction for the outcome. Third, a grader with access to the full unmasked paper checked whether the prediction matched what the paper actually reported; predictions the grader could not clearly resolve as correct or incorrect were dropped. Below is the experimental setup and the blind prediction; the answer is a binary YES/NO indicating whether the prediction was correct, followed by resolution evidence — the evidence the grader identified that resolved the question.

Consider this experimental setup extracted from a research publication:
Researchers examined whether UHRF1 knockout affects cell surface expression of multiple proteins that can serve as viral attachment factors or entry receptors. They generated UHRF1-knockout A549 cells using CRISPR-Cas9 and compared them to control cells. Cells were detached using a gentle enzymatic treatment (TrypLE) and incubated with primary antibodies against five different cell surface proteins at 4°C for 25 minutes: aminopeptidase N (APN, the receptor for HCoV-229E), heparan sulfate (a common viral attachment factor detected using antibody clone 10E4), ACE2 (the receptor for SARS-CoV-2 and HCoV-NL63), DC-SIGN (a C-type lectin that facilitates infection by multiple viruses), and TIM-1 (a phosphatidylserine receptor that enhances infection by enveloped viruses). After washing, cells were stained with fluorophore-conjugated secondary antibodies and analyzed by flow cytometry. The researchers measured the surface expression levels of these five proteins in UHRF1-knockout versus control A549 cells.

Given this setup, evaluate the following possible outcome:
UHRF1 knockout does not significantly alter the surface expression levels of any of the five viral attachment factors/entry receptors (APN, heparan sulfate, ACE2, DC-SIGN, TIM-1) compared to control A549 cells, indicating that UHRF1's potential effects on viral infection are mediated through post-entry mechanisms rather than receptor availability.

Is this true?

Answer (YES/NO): NO